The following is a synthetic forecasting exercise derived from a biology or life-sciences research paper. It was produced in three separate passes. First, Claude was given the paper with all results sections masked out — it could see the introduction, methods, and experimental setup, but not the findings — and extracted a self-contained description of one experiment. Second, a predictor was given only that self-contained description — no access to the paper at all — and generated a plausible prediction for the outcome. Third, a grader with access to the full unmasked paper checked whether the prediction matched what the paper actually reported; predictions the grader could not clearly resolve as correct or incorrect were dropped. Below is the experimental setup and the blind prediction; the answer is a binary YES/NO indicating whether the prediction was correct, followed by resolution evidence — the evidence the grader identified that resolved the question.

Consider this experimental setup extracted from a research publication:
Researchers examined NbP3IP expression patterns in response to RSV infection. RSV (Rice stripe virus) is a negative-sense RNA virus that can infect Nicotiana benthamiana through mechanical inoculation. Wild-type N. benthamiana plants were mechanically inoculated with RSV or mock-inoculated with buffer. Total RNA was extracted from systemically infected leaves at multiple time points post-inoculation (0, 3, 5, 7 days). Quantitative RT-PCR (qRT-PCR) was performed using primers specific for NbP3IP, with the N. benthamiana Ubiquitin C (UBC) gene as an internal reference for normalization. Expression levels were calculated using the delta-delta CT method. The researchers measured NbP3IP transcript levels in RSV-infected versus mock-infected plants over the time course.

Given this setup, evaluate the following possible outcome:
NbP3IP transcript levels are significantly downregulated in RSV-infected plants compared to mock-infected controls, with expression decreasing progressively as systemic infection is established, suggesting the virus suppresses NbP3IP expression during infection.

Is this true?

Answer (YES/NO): NO